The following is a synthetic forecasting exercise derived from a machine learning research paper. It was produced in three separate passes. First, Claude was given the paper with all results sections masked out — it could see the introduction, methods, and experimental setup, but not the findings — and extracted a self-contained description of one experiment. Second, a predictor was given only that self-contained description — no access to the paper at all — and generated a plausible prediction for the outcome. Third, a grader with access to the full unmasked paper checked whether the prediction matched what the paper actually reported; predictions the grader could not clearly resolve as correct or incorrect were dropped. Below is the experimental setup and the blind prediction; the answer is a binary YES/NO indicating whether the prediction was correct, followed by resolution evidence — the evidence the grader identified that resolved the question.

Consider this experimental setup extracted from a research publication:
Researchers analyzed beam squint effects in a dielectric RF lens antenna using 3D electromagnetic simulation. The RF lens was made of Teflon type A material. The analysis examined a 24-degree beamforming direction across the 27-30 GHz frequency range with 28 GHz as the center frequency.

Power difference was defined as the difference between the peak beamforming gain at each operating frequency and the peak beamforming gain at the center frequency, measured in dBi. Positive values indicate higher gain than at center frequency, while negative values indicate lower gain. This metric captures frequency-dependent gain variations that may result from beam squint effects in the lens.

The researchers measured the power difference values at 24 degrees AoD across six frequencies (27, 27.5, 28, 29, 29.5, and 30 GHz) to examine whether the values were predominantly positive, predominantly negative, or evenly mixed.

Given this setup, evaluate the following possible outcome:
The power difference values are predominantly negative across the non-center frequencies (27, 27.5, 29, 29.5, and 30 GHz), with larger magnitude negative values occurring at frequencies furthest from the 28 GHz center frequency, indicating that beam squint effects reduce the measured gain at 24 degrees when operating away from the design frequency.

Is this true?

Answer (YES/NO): NO